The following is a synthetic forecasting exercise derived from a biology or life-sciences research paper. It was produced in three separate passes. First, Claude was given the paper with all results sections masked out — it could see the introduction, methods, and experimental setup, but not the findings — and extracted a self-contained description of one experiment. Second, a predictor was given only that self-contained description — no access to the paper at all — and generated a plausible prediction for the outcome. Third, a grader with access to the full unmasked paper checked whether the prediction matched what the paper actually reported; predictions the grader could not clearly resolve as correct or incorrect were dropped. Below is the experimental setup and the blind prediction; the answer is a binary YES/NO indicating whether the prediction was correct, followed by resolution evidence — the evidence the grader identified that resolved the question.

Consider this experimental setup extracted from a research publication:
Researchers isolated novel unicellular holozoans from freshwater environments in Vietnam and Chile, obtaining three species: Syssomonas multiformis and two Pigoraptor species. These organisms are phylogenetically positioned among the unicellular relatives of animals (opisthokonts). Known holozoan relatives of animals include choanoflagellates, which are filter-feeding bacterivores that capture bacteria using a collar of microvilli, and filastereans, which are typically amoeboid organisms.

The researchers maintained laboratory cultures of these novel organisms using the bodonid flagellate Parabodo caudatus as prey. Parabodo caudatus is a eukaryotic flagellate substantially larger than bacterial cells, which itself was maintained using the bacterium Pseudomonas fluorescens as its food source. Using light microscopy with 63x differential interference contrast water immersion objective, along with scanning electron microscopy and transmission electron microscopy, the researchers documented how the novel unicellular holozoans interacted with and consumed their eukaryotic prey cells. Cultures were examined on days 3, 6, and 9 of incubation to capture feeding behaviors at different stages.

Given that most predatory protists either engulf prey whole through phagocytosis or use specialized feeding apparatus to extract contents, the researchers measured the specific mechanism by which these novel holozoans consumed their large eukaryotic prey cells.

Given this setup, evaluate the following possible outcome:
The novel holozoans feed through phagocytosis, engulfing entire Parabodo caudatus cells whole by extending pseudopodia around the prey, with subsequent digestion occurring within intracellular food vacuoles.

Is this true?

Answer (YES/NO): NO